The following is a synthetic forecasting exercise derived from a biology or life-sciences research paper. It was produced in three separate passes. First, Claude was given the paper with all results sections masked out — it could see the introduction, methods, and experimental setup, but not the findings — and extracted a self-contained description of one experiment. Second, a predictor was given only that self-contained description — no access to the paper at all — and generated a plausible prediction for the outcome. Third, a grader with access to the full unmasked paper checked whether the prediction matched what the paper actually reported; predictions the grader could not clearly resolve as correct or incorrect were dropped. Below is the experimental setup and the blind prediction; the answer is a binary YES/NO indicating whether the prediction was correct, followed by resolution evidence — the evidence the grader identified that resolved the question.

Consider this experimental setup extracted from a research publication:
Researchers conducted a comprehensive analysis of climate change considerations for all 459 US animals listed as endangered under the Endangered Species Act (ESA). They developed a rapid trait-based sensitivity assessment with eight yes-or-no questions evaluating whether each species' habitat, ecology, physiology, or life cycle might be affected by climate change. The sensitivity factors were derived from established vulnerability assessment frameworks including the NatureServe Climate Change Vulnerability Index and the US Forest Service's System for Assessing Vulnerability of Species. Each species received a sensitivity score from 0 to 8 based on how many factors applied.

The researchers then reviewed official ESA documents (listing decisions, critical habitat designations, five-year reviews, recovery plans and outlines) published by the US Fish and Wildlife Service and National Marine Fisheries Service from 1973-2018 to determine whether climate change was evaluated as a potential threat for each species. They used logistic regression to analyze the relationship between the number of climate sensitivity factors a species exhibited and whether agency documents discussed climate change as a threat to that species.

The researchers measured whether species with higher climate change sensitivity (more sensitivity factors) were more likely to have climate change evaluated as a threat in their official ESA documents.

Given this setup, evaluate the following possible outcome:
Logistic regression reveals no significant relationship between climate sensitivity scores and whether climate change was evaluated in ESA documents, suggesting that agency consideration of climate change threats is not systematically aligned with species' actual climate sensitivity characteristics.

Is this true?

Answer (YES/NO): YES